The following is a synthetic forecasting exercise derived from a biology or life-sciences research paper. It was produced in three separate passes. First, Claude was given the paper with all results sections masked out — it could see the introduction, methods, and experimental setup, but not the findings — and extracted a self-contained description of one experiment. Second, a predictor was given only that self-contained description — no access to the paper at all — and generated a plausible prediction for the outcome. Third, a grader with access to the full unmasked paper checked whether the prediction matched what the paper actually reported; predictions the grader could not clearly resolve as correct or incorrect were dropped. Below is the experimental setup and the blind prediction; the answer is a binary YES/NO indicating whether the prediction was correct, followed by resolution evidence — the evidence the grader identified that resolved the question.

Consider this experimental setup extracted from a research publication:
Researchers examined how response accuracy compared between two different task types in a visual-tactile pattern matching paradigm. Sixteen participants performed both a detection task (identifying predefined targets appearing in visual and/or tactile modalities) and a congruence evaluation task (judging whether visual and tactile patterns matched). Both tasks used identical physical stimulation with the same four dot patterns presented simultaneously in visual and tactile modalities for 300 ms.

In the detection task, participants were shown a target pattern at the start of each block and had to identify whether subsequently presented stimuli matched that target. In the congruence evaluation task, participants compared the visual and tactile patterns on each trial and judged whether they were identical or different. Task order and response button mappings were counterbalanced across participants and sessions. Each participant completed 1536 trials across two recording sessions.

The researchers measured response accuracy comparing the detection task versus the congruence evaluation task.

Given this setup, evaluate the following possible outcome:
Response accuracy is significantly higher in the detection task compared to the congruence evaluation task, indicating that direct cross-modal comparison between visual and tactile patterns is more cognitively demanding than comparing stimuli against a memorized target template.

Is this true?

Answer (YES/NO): YES